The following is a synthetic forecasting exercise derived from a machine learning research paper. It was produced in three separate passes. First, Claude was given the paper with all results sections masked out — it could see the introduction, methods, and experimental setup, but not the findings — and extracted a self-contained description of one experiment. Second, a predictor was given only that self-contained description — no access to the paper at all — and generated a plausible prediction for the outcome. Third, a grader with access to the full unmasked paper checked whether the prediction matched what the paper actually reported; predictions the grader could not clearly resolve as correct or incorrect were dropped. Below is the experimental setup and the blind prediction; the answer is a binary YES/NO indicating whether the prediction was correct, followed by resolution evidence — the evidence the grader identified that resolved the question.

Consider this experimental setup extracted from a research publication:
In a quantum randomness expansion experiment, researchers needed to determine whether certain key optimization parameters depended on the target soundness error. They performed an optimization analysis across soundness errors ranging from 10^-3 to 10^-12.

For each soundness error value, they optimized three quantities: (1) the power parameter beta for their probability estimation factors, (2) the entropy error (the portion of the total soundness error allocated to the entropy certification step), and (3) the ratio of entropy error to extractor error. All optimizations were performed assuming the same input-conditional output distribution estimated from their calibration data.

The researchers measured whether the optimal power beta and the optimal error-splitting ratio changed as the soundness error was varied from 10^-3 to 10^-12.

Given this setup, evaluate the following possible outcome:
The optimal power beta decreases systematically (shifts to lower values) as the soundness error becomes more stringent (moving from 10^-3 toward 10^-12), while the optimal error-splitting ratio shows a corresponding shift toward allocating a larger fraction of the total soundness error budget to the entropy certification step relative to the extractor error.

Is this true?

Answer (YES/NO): NO